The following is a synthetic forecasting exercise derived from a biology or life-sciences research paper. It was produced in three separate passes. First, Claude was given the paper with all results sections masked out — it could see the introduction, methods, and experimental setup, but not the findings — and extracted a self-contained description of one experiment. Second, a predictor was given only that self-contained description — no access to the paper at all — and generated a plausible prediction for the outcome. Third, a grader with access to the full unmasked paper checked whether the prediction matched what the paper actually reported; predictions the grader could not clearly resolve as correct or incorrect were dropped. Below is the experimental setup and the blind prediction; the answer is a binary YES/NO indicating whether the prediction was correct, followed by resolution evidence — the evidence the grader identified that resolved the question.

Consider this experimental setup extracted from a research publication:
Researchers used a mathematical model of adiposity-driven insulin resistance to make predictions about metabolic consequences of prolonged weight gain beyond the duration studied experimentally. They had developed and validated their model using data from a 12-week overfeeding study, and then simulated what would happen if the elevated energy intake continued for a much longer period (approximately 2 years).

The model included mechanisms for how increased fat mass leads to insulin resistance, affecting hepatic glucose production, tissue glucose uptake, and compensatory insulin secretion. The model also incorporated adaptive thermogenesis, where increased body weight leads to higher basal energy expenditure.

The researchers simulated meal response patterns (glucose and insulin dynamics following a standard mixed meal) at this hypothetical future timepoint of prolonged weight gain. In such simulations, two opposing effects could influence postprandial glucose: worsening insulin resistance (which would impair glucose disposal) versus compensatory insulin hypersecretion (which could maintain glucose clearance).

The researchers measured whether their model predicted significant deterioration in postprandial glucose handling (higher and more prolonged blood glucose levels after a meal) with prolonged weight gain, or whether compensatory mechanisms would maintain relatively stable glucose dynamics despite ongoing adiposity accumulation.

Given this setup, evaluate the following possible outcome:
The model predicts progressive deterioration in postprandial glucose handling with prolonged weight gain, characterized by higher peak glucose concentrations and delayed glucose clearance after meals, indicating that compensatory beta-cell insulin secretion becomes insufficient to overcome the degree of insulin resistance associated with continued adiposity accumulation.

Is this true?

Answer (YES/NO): YES